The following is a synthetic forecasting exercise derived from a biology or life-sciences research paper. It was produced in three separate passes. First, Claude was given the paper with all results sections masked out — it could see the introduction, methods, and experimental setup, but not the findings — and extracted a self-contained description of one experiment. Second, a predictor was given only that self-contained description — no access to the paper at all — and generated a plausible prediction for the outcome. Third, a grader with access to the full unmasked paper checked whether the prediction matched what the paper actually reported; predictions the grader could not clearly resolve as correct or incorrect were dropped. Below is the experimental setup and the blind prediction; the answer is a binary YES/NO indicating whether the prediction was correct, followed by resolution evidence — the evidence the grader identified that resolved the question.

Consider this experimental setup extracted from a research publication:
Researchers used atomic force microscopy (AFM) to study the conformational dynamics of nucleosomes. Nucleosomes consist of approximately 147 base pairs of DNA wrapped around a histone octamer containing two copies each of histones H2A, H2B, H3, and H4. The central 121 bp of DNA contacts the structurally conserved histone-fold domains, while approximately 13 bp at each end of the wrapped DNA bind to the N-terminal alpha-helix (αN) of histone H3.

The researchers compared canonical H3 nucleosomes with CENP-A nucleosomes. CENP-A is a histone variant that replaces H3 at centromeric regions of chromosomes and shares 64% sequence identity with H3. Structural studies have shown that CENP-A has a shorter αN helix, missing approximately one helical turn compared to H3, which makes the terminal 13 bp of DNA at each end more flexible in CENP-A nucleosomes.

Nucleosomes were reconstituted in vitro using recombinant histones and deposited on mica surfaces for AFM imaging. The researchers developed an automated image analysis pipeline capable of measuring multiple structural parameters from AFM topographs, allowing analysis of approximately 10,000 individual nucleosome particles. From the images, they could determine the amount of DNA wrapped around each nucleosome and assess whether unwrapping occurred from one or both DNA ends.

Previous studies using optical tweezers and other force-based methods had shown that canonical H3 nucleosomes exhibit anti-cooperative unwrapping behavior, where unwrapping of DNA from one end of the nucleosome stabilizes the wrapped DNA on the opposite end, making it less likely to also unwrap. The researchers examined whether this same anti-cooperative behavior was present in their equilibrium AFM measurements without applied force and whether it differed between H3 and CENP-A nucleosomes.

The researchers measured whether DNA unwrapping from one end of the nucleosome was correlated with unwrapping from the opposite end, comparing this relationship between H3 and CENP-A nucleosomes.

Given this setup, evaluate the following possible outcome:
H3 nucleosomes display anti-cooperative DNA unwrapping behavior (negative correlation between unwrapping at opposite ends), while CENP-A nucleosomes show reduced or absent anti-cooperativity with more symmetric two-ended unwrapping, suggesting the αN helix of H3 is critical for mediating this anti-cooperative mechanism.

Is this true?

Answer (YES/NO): YES